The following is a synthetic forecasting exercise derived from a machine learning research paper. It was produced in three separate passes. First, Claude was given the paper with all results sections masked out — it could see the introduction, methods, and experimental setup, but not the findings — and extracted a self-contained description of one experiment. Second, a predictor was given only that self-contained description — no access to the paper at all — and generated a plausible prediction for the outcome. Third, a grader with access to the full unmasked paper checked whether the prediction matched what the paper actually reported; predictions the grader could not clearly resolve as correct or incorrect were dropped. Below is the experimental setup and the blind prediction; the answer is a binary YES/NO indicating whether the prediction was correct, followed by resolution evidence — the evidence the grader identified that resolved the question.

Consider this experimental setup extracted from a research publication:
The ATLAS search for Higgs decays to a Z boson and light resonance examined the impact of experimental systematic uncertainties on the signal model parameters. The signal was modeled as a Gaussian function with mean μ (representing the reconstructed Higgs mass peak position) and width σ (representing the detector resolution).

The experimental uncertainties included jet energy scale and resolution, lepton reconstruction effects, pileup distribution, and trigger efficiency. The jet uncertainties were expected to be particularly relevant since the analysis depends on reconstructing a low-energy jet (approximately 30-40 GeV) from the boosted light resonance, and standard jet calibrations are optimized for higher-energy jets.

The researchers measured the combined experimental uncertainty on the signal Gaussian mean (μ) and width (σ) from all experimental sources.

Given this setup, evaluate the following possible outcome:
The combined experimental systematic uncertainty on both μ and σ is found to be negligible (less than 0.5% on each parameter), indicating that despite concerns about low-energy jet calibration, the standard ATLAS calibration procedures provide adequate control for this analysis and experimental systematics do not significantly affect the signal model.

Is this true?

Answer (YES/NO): NO